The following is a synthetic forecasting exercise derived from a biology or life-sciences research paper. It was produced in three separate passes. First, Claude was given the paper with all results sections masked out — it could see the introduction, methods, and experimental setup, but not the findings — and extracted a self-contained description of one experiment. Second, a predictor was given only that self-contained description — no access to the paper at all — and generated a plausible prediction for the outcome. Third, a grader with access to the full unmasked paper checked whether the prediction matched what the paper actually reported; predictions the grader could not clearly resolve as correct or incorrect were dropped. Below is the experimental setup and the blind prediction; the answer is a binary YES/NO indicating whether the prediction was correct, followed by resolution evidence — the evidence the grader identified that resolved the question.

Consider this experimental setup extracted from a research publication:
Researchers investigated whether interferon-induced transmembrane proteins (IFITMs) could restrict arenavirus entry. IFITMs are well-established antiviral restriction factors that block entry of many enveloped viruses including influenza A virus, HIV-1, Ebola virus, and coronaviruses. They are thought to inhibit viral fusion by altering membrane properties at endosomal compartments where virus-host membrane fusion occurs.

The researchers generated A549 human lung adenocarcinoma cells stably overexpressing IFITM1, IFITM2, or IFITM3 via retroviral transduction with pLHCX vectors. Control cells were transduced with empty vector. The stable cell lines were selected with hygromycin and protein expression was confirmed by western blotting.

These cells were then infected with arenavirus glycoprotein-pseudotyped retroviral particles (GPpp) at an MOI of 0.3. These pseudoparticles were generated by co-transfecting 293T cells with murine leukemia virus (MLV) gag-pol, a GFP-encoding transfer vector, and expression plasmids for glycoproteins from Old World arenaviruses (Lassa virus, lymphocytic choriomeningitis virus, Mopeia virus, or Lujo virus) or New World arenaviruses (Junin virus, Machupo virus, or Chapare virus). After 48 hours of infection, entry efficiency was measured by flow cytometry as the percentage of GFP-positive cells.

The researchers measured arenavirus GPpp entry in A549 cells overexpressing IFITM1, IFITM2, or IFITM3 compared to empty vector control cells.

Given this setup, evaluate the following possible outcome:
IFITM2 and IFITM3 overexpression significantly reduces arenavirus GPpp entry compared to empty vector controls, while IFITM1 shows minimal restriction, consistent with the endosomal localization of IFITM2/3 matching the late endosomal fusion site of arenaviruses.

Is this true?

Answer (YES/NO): NO